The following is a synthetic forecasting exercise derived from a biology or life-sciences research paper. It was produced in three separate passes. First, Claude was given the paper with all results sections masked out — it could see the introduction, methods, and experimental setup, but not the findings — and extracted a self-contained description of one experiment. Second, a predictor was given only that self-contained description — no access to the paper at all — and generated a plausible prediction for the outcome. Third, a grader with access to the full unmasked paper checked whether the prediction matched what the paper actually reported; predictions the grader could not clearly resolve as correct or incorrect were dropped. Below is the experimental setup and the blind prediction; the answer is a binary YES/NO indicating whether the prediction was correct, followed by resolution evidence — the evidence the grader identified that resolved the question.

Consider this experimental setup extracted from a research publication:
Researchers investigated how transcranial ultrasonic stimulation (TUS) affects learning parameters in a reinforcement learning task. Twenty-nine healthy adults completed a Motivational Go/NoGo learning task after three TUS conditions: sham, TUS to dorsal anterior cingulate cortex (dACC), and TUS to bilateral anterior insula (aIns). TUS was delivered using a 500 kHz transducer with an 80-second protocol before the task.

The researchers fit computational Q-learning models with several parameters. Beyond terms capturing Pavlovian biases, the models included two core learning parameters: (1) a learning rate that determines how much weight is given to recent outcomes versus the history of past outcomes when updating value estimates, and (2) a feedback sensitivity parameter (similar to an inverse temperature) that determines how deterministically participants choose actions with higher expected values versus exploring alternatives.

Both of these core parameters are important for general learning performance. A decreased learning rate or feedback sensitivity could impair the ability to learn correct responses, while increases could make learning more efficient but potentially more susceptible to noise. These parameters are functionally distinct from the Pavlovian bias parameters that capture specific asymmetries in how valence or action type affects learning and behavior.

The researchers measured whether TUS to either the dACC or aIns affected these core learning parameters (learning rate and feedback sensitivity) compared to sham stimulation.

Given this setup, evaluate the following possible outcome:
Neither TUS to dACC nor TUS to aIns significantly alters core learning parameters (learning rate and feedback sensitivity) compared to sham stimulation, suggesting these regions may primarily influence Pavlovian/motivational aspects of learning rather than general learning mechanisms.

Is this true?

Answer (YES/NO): YES